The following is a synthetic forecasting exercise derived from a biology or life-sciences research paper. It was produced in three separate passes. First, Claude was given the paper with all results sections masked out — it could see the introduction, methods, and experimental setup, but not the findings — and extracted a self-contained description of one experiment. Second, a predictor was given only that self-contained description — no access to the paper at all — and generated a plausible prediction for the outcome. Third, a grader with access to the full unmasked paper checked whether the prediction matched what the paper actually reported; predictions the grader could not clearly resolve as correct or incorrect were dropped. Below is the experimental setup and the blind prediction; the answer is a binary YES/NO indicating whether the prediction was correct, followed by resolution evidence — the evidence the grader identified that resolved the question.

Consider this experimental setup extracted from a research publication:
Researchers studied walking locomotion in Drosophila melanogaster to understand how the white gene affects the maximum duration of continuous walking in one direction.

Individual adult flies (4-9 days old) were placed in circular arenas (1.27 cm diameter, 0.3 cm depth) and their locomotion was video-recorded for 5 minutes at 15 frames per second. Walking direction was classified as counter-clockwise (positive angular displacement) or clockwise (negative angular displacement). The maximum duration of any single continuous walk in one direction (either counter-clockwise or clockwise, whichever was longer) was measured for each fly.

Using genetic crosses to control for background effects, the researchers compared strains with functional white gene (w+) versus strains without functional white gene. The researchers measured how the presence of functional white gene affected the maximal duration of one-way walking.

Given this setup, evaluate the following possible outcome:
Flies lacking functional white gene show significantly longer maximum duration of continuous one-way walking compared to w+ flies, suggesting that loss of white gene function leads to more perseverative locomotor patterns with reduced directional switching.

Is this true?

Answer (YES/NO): NO